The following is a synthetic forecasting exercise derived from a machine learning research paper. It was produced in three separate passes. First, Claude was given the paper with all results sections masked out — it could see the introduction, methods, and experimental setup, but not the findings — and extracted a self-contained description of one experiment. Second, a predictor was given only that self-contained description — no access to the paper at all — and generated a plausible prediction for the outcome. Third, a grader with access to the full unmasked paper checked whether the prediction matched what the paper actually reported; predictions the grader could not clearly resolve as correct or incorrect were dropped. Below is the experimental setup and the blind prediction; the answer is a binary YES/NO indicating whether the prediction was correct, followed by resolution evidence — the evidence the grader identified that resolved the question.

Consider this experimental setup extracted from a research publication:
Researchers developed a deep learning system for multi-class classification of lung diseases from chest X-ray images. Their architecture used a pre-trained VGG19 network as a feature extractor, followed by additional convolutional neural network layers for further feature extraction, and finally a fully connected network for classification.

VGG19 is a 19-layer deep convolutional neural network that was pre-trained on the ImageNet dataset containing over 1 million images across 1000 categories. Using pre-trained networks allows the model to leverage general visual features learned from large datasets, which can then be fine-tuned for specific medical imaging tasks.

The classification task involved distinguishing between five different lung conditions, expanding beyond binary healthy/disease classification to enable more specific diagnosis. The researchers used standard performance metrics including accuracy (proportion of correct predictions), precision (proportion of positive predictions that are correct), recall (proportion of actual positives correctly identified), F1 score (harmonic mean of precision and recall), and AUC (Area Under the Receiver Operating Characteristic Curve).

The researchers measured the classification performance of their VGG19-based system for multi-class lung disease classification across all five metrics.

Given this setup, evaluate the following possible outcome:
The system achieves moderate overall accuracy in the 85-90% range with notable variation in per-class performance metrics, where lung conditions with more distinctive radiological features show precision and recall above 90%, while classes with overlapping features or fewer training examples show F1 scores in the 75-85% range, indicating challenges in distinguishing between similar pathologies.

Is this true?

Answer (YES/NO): NO